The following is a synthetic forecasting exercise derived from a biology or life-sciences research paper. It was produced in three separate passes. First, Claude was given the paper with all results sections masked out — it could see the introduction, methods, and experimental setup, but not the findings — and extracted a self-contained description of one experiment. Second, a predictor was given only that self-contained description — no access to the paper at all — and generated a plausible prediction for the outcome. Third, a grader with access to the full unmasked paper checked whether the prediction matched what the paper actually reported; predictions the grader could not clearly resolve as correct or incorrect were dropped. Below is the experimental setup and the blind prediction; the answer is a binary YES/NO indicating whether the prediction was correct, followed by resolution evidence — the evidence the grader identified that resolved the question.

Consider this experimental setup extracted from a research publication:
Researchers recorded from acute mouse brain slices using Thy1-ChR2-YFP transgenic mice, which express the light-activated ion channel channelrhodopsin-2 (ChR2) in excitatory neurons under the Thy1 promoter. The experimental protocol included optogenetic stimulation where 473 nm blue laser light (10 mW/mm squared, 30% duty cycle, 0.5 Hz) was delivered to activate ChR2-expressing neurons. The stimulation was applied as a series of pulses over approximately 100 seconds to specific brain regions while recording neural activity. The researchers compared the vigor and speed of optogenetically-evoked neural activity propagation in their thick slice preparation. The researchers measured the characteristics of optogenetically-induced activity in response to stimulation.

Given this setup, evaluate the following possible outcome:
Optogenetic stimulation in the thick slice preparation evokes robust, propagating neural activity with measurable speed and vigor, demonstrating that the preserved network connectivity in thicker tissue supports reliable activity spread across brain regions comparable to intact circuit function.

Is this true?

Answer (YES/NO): NO